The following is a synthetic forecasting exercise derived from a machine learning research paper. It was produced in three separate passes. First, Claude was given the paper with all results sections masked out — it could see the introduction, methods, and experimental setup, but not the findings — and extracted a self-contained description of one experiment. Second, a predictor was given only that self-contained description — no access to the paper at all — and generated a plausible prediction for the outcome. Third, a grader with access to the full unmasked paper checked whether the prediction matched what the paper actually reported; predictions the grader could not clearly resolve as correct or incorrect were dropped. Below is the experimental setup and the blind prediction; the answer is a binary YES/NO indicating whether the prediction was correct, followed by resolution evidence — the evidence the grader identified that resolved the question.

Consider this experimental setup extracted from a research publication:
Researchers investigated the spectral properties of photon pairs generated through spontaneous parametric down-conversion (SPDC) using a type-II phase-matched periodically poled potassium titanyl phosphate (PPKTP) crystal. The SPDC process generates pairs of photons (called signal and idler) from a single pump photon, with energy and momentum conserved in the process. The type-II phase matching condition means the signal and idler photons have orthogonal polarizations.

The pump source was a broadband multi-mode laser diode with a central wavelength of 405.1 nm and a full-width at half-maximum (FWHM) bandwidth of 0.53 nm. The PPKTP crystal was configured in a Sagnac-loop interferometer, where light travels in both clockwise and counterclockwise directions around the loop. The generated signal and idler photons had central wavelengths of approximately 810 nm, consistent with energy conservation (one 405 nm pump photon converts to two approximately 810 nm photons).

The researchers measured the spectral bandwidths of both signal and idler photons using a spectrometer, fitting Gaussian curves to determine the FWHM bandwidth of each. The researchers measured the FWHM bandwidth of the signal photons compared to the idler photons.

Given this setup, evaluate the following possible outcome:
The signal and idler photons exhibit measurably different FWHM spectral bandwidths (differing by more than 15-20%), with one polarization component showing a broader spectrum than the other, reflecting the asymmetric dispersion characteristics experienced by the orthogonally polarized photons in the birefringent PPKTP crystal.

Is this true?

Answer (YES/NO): YES